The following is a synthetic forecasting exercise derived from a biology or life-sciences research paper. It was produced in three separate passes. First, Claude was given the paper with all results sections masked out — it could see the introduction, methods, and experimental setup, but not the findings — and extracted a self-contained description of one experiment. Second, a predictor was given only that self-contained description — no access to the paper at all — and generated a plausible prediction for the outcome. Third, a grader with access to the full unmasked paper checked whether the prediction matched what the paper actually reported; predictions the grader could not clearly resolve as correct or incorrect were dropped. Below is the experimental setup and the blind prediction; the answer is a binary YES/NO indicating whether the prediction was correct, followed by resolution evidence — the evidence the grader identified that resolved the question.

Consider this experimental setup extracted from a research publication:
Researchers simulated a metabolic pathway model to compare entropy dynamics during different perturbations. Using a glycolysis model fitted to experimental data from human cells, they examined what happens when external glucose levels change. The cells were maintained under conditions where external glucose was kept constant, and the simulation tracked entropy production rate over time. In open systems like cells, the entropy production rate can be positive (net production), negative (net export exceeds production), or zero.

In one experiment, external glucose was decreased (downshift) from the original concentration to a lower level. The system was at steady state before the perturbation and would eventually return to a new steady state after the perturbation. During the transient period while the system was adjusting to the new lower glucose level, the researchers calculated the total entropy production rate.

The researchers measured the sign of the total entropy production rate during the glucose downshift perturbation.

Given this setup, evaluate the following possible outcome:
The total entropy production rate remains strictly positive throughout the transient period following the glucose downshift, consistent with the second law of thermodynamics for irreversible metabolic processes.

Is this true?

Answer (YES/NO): NO